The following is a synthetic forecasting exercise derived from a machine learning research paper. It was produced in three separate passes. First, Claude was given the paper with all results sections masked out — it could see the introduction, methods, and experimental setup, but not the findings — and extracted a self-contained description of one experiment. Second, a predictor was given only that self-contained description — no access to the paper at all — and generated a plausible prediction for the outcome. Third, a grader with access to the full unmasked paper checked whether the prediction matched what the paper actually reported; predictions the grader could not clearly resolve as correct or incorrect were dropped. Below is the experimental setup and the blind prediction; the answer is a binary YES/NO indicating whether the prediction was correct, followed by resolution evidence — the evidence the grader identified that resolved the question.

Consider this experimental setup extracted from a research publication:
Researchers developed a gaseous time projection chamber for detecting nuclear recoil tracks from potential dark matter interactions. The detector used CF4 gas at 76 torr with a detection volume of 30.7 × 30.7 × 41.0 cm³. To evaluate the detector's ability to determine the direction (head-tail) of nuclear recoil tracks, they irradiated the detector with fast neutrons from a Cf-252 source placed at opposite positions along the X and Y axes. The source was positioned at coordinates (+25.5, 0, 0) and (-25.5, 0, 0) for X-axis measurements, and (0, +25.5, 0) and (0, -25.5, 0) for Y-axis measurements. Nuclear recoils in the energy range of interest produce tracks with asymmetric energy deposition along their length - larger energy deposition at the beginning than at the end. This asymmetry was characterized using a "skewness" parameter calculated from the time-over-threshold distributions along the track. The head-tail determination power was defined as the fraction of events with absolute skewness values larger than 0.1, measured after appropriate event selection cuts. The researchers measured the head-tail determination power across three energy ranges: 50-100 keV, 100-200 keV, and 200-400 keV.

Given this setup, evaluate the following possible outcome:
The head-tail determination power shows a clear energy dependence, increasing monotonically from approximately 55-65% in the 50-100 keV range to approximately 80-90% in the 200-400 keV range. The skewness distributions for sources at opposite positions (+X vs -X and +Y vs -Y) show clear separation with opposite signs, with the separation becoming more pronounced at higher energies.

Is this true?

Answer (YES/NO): NO